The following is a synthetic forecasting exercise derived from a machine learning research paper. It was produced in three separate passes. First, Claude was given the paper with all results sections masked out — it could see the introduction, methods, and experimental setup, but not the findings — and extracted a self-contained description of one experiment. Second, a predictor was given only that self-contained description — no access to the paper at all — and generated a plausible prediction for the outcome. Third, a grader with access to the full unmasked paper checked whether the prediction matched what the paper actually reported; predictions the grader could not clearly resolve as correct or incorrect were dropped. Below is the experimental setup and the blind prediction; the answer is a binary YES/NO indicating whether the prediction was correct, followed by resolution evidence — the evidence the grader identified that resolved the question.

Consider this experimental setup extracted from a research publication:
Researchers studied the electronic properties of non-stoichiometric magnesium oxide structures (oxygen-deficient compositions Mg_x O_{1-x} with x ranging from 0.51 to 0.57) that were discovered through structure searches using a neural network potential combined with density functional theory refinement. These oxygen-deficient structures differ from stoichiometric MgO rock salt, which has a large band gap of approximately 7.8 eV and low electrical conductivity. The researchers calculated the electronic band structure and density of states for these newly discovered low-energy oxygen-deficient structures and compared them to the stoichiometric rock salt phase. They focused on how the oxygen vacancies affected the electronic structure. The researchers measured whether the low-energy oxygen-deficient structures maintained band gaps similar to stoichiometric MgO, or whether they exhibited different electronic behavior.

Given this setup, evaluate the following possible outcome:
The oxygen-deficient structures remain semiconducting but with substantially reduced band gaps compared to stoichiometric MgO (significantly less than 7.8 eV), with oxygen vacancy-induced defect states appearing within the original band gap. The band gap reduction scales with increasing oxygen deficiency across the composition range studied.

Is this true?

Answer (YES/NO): NO